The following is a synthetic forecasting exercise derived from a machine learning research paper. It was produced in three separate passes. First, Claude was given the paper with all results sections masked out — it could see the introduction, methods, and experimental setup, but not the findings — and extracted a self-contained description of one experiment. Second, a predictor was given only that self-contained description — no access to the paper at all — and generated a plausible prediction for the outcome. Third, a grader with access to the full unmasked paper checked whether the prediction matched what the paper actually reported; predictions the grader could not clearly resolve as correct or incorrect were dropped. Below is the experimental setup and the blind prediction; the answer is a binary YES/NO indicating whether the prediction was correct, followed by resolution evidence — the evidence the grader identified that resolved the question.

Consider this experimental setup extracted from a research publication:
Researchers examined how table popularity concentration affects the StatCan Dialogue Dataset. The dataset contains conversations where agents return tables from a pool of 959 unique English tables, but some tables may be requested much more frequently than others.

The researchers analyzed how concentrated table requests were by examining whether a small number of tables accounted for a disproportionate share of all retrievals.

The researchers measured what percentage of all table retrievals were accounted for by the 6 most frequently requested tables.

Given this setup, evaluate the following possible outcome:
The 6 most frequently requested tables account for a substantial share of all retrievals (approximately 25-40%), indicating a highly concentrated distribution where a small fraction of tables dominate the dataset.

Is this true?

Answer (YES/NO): NO